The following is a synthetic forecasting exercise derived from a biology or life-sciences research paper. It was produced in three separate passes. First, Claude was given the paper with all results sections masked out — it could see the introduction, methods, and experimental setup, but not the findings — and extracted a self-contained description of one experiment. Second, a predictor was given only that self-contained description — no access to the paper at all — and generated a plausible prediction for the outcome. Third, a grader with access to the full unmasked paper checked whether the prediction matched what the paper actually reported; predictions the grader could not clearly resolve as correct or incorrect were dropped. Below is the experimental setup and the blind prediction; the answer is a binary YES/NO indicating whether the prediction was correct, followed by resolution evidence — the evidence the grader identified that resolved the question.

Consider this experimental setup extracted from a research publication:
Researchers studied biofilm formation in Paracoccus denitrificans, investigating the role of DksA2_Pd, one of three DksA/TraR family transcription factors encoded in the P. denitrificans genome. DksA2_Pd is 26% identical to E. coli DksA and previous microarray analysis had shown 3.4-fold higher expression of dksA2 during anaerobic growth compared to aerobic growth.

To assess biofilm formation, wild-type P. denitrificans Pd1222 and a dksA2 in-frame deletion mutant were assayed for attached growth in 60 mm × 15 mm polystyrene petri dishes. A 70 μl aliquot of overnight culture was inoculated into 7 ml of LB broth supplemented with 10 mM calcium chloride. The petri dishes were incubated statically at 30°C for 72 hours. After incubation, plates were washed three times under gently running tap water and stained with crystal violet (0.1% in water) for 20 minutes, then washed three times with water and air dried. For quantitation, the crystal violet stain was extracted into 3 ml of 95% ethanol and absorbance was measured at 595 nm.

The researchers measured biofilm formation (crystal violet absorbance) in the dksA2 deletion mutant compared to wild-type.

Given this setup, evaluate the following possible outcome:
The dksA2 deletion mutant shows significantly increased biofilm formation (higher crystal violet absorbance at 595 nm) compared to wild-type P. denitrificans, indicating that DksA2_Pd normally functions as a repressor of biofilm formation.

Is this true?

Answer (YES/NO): NO